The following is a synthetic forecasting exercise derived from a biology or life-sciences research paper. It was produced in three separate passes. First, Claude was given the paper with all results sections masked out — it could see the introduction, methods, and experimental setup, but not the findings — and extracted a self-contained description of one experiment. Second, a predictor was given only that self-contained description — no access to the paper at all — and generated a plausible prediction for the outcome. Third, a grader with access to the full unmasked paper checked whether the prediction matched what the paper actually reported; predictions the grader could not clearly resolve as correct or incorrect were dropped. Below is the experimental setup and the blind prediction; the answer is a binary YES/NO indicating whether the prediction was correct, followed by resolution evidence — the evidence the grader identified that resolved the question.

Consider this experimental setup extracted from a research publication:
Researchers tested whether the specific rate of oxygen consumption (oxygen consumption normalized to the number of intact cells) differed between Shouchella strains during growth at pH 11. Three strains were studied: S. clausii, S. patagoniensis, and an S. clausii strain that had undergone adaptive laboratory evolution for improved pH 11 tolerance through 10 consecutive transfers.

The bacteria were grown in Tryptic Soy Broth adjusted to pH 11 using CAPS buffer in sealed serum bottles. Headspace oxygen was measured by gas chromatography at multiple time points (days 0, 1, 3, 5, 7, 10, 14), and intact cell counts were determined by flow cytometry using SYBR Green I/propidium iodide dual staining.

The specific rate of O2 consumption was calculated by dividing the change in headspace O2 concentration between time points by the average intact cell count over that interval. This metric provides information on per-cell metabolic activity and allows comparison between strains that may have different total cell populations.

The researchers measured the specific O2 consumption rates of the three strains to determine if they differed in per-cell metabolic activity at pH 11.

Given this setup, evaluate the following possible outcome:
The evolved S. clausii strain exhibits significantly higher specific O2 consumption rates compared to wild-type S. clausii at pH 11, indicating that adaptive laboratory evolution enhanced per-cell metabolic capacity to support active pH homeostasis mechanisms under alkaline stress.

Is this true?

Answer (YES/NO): NO